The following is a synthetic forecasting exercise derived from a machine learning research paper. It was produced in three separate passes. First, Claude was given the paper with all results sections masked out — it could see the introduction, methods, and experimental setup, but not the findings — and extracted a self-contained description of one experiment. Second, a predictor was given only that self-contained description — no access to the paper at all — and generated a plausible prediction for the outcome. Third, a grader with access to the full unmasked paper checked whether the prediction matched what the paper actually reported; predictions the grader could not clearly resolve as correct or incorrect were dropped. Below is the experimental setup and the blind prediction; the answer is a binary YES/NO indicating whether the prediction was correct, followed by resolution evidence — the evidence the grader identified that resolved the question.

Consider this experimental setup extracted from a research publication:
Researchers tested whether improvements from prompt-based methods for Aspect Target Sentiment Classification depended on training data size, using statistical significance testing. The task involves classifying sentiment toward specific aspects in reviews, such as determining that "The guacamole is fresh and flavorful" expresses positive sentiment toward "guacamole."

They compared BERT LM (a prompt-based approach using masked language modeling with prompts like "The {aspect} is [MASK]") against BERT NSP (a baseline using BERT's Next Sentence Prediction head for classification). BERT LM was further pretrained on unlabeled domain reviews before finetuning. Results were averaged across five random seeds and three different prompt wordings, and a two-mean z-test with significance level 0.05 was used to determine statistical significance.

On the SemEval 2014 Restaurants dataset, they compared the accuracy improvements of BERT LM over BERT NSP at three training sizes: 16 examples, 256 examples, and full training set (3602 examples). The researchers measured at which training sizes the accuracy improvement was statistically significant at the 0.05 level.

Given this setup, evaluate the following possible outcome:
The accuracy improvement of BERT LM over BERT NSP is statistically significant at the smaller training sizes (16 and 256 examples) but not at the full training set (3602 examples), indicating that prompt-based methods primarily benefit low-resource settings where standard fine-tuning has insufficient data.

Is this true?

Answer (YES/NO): YES